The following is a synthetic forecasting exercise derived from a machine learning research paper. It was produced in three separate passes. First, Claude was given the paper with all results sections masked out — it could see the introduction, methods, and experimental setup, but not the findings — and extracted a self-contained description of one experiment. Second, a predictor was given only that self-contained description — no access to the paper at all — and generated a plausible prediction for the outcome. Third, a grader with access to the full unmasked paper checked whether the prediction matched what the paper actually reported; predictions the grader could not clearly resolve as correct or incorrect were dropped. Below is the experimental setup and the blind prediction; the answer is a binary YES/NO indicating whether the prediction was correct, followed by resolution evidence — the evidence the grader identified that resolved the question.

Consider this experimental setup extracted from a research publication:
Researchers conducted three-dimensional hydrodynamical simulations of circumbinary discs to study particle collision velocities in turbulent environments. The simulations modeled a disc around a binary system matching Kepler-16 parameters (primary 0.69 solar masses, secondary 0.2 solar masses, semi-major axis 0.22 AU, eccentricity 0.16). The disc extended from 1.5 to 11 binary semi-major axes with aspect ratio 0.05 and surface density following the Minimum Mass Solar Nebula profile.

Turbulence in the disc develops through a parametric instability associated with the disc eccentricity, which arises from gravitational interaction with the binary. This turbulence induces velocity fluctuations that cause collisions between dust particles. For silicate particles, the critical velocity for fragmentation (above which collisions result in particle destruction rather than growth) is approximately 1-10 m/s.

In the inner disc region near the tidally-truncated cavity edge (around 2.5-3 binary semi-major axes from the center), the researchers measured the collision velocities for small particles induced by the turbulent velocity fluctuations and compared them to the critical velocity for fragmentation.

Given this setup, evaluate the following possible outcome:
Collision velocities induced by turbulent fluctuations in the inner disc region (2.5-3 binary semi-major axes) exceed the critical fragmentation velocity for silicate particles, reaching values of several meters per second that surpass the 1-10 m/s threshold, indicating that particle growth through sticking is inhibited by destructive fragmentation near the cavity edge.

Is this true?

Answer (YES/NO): NO